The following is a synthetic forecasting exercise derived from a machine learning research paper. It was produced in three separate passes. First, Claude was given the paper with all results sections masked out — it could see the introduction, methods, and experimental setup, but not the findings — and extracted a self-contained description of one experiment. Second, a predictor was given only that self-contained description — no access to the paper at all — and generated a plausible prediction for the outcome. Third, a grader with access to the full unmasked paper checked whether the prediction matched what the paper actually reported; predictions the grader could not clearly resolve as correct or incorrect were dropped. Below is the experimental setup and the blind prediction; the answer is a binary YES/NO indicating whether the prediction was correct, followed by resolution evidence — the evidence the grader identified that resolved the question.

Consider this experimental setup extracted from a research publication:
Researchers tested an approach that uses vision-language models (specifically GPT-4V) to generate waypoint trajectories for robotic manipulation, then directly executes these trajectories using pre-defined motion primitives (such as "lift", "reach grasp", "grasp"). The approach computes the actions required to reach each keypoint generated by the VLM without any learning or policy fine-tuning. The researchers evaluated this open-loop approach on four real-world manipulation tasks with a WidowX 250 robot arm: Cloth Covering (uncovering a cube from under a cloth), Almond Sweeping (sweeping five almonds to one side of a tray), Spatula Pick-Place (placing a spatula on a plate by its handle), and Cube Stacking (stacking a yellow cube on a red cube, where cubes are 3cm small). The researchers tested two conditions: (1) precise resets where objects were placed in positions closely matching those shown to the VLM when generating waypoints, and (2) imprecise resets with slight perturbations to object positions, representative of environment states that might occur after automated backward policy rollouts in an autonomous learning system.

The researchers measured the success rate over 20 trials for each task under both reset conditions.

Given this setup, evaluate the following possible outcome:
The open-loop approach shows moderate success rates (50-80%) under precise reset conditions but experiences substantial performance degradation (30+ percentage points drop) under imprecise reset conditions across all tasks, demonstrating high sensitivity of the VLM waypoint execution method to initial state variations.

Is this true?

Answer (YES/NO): NO